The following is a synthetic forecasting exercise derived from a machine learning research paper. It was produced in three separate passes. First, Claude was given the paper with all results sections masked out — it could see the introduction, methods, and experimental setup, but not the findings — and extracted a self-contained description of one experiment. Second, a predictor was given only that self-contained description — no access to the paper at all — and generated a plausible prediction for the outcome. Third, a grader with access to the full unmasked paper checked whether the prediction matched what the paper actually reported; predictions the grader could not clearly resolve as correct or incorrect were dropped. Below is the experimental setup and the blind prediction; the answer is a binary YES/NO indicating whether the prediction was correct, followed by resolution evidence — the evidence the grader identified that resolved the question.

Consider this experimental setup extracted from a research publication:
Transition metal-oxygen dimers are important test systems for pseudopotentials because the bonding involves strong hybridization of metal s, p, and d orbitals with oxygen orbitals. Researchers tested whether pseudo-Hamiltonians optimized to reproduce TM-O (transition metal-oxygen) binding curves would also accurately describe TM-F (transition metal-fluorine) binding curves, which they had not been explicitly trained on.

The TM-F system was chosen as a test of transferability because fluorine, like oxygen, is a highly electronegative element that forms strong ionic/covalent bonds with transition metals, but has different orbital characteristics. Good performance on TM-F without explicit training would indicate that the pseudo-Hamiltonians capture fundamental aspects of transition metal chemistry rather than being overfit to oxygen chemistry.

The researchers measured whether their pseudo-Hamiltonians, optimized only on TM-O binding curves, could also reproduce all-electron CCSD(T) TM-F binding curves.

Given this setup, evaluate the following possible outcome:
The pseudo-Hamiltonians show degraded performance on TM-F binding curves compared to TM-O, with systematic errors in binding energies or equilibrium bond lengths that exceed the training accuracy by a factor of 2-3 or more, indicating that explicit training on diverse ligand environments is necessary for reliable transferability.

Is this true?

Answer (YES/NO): NO